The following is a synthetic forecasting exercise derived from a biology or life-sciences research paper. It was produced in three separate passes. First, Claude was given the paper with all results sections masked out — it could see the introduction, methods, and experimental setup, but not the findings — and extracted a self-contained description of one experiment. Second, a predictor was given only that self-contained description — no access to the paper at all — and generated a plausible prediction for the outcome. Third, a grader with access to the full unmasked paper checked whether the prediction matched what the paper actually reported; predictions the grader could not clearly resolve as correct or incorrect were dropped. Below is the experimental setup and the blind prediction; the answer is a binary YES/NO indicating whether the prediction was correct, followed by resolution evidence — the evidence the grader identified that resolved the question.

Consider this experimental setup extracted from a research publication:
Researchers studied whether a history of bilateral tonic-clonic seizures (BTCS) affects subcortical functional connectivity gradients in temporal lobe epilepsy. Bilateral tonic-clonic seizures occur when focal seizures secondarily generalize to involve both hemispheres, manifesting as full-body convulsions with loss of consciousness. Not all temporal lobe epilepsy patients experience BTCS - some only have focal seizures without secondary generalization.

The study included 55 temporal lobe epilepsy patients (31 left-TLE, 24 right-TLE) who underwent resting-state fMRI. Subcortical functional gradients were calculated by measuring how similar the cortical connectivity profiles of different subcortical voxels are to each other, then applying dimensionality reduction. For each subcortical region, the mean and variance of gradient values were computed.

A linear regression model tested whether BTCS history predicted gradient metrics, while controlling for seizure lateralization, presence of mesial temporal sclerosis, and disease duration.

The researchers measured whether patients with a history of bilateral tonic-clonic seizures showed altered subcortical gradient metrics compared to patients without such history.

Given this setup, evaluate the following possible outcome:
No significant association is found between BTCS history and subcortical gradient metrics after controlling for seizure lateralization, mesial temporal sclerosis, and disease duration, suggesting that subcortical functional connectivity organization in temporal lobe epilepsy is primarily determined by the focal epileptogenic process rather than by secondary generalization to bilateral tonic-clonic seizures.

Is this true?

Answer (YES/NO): YES